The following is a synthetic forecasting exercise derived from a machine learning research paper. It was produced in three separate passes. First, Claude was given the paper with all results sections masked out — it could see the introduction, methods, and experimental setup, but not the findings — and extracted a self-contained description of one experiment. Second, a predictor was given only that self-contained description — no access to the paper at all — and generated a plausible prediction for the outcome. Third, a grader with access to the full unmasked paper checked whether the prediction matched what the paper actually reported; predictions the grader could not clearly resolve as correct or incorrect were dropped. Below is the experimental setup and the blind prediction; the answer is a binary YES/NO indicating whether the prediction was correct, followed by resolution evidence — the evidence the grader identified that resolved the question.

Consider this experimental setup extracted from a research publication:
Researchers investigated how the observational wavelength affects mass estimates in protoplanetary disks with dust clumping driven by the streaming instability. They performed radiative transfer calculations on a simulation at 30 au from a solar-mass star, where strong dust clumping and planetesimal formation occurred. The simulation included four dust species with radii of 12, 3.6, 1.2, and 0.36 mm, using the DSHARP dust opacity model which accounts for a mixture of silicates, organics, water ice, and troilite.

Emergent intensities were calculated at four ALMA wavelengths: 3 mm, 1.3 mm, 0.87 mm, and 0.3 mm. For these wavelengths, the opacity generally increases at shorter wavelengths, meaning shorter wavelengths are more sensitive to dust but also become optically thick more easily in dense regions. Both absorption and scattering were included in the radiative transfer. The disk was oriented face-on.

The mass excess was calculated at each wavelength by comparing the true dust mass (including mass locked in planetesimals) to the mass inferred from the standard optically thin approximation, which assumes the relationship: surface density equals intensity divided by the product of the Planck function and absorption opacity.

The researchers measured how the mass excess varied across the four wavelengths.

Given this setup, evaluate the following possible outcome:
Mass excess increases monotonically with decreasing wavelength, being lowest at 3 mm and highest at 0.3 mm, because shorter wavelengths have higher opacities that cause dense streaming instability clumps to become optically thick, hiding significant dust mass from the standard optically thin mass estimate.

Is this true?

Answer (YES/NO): YES